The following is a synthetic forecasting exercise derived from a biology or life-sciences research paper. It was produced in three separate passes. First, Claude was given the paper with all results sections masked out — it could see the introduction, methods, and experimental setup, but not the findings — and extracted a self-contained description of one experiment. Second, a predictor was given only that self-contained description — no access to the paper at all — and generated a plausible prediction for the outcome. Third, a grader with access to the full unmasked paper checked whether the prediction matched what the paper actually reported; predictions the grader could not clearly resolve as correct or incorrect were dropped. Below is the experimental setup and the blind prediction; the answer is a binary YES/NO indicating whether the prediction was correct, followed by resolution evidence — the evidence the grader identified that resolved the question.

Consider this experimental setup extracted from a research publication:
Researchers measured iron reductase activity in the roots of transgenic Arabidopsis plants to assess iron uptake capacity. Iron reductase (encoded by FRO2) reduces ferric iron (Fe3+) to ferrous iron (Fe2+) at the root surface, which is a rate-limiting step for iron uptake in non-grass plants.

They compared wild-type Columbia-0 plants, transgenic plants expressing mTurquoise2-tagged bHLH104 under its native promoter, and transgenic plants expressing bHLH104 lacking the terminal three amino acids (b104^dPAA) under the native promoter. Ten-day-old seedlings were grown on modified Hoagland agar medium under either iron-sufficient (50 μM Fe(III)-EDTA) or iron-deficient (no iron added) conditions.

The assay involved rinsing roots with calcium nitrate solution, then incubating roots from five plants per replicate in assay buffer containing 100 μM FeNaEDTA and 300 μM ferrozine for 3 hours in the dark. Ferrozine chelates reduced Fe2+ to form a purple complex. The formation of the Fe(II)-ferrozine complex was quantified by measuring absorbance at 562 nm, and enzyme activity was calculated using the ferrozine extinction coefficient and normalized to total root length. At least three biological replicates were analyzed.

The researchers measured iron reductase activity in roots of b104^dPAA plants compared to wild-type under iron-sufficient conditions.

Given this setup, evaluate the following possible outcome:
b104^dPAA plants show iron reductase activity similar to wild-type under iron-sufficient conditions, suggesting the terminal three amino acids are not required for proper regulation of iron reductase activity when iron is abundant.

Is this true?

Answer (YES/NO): NO